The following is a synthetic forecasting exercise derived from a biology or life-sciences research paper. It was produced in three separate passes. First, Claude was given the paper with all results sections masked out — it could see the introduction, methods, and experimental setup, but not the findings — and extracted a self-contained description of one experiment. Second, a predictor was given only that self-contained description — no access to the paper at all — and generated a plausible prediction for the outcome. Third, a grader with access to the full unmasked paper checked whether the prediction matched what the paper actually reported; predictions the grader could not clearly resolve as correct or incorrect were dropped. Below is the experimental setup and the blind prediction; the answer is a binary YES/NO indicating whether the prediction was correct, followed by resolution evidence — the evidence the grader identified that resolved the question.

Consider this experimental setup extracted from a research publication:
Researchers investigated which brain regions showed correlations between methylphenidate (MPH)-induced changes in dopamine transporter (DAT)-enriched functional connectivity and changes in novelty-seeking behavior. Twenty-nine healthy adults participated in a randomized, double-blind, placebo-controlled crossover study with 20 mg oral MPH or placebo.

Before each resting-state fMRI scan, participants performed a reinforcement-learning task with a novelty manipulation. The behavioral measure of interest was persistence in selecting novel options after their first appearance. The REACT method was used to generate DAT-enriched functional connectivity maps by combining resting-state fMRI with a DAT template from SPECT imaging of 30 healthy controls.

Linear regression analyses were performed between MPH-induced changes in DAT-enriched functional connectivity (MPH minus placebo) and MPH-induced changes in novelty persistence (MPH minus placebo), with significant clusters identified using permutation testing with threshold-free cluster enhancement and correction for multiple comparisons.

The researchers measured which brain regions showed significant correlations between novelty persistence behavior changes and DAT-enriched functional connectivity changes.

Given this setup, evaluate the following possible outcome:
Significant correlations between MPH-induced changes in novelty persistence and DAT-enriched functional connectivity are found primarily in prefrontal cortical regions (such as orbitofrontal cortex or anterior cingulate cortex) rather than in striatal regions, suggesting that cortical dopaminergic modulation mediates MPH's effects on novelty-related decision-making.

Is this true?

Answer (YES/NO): NO